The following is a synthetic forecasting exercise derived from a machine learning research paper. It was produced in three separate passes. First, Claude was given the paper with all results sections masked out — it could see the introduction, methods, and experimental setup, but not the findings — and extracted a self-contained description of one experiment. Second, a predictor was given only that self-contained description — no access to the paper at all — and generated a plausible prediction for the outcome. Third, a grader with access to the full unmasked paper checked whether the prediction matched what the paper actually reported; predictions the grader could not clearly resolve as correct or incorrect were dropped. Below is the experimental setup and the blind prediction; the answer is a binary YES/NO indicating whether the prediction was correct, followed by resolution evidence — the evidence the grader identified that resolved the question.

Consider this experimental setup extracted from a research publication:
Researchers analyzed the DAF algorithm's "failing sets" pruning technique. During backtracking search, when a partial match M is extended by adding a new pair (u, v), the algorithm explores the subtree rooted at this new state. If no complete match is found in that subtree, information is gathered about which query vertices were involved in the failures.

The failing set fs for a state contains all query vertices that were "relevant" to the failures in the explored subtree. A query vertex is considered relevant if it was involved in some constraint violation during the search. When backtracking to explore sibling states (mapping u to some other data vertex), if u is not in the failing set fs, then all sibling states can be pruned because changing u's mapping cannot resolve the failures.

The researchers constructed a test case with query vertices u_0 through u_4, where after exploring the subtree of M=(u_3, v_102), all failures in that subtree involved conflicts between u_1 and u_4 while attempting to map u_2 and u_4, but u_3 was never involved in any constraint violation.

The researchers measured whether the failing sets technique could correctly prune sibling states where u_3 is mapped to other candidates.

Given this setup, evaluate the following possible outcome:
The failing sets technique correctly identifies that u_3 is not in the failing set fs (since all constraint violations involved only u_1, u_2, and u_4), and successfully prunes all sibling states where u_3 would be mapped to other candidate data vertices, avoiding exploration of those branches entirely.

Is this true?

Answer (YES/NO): YES